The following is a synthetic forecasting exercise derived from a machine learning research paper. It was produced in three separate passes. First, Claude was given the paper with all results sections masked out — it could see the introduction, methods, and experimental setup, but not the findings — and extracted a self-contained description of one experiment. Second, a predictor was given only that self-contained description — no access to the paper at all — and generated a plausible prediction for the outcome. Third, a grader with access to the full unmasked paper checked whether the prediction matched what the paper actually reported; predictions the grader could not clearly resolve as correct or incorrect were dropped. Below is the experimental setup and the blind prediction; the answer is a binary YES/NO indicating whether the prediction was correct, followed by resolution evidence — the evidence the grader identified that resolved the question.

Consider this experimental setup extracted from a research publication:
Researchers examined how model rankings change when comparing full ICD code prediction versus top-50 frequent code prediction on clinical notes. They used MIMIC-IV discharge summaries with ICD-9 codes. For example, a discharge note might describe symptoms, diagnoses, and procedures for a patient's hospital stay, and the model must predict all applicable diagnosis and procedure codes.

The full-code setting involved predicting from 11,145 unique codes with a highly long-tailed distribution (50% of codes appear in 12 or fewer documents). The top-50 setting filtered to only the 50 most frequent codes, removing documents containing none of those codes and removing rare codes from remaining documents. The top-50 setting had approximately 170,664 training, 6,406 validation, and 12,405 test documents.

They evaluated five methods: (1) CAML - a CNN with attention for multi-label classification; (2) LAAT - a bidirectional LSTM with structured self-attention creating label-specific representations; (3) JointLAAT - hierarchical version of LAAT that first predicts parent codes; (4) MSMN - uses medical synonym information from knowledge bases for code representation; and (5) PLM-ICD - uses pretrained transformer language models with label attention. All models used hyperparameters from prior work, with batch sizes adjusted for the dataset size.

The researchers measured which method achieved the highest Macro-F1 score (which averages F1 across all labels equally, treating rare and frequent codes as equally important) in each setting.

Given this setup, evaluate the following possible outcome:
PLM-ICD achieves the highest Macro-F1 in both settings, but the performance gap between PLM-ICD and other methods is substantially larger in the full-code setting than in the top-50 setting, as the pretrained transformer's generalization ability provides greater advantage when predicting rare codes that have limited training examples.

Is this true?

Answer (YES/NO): NO